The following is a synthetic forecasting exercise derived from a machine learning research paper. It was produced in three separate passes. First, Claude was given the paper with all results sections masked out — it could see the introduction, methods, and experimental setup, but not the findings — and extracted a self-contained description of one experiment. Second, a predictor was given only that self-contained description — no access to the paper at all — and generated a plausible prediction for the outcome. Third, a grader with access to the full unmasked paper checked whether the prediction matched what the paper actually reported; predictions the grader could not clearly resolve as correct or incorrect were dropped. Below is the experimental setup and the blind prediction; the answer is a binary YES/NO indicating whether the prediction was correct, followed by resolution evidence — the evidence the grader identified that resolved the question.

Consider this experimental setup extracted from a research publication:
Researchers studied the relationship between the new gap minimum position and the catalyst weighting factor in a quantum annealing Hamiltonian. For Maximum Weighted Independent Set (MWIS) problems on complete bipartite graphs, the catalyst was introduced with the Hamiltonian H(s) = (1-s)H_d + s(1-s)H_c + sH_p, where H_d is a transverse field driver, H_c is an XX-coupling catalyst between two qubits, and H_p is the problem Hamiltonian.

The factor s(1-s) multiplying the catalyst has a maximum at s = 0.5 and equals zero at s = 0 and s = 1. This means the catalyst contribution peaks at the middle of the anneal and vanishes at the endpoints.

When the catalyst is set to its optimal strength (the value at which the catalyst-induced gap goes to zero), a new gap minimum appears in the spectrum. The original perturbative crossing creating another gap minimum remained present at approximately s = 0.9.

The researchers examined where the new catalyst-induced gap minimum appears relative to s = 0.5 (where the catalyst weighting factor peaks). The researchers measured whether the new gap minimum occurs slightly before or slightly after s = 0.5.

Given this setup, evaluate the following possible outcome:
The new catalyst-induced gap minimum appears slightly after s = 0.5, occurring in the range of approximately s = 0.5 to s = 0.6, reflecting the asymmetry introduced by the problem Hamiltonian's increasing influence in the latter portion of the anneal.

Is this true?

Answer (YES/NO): NO